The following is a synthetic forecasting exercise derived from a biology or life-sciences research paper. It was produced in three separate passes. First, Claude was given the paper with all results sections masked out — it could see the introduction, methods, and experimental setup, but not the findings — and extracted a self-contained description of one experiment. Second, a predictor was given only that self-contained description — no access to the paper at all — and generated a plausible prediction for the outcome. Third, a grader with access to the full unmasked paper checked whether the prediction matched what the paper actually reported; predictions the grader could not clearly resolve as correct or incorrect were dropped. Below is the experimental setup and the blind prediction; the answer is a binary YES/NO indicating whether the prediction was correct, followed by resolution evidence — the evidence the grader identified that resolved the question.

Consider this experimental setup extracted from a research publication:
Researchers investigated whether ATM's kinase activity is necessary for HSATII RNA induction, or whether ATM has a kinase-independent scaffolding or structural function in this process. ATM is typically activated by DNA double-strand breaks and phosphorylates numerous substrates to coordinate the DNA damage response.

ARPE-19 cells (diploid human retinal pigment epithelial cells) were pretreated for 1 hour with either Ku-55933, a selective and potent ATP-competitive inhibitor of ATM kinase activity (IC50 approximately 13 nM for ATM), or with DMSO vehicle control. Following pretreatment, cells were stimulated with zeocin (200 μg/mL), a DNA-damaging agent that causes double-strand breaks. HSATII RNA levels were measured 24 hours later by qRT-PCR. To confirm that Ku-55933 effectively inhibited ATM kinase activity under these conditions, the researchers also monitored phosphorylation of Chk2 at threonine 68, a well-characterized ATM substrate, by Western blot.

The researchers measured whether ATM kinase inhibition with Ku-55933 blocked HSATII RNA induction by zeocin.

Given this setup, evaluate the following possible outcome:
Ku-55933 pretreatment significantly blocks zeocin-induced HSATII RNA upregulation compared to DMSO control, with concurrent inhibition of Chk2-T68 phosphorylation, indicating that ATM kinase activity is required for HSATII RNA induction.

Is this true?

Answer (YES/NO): NO